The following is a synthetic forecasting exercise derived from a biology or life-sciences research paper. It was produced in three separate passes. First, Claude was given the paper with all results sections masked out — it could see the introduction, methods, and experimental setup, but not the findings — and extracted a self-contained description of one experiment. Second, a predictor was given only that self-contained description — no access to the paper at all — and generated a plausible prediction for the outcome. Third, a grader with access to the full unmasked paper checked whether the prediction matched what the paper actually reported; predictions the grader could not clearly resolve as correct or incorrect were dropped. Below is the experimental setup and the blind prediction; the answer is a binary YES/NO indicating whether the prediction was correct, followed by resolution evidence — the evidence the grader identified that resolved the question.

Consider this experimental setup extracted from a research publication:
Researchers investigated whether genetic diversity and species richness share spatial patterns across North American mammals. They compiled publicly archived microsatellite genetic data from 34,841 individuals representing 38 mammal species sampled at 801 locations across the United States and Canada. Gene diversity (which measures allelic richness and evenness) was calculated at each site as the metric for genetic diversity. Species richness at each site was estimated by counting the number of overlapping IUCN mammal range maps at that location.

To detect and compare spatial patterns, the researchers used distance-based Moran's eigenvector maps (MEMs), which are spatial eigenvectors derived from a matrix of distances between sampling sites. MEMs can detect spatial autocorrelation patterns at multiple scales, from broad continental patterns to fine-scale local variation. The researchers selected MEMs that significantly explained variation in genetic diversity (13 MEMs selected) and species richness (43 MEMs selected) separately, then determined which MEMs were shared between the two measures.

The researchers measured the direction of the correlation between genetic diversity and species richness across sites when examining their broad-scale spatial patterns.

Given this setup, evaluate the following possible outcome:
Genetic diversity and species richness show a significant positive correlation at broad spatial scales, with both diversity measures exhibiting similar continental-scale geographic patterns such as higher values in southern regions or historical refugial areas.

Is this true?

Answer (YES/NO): NO